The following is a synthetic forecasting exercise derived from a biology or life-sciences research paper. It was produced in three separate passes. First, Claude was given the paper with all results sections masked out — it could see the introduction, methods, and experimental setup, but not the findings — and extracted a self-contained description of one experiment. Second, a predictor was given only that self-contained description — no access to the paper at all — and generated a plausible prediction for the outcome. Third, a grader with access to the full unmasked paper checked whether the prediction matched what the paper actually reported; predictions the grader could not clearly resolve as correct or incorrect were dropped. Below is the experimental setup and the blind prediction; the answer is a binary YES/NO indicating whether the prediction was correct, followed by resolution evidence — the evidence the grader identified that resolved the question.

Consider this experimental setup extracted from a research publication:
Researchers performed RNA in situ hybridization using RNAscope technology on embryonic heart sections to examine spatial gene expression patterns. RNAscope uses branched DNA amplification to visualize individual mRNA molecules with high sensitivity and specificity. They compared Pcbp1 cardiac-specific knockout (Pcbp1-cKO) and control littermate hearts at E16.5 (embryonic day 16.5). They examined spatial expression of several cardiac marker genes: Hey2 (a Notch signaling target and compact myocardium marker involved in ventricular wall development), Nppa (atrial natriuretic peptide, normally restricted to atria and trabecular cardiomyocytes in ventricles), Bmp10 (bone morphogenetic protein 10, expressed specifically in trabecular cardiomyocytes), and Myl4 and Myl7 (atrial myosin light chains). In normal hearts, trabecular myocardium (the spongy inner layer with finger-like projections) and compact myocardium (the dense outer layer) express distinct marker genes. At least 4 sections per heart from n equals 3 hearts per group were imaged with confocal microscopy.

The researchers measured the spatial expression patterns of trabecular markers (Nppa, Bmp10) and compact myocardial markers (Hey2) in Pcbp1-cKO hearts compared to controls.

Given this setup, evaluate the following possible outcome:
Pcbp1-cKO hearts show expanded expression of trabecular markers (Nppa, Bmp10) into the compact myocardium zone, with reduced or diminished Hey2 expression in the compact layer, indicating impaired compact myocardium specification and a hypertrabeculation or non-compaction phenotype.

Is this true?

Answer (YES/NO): YES